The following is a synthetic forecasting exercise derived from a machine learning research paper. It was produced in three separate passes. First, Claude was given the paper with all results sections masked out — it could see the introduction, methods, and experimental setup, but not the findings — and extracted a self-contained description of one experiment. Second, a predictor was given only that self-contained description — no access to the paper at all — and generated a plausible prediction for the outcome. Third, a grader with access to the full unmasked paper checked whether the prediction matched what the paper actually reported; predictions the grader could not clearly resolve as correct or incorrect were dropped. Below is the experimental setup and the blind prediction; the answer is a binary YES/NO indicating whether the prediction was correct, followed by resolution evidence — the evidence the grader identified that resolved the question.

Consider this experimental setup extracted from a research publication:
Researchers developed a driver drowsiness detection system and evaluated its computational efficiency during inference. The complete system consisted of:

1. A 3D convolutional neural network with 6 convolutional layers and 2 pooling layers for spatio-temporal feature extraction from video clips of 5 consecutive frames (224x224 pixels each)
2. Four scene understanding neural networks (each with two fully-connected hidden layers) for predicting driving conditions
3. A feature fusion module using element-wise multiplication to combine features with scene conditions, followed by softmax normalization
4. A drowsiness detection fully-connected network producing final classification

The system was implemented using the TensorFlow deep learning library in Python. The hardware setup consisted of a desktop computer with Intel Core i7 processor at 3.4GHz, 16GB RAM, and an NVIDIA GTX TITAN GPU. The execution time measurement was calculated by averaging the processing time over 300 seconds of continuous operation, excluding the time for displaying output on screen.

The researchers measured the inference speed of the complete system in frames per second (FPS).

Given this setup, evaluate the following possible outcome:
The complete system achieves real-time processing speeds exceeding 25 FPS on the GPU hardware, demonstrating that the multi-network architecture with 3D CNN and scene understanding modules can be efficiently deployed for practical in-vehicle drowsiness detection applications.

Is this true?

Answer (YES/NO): YES